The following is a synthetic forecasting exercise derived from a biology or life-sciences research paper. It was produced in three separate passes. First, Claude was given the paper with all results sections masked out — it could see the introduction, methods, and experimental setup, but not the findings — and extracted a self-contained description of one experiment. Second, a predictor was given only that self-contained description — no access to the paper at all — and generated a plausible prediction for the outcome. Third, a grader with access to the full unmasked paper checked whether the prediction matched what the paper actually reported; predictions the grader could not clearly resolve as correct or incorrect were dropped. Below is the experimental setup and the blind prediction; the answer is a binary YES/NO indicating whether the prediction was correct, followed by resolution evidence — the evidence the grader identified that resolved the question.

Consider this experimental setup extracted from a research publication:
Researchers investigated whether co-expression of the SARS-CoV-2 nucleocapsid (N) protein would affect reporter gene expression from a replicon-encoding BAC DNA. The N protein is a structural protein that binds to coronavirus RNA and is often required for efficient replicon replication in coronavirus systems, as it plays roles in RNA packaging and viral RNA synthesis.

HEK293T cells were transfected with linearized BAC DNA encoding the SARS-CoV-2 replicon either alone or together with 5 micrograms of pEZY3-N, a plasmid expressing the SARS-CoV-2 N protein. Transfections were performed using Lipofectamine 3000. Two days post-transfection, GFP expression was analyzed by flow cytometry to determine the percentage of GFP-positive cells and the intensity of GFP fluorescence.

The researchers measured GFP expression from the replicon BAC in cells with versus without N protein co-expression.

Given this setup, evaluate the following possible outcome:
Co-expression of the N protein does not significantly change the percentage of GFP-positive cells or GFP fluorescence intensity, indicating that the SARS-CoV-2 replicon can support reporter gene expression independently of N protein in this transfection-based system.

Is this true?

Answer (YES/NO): YES